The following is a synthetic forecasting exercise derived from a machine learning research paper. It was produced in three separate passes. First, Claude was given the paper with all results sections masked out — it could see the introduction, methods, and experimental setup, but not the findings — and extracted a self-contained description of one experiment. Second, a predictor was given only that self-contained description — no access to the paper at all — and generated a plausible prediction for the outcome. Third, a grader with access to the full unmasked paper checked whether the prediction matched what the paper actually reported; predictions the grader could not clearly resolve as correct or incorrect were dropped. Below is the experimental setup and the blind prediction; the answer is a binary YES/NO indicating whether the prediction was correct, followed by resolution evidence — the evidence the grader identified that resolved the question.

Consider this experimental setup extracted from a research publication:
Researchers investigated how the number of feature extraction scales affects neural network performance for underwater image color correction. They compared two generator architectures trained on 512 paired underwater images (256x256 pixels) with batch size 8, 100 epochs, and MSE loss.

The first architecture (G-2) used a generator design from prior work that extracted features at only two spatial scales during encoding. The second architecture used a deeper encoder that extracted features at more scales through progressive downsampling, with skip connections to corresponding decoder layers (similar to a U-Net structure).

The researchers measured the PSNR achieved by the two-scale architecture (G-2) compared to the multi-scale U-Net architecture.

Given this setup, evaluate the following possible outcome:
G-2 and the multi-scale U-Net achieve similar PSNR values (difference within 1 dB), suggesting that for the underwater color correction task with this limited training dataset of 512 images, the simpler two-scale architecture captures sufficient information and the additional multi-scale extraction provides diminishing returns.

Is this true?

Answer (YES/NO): NO